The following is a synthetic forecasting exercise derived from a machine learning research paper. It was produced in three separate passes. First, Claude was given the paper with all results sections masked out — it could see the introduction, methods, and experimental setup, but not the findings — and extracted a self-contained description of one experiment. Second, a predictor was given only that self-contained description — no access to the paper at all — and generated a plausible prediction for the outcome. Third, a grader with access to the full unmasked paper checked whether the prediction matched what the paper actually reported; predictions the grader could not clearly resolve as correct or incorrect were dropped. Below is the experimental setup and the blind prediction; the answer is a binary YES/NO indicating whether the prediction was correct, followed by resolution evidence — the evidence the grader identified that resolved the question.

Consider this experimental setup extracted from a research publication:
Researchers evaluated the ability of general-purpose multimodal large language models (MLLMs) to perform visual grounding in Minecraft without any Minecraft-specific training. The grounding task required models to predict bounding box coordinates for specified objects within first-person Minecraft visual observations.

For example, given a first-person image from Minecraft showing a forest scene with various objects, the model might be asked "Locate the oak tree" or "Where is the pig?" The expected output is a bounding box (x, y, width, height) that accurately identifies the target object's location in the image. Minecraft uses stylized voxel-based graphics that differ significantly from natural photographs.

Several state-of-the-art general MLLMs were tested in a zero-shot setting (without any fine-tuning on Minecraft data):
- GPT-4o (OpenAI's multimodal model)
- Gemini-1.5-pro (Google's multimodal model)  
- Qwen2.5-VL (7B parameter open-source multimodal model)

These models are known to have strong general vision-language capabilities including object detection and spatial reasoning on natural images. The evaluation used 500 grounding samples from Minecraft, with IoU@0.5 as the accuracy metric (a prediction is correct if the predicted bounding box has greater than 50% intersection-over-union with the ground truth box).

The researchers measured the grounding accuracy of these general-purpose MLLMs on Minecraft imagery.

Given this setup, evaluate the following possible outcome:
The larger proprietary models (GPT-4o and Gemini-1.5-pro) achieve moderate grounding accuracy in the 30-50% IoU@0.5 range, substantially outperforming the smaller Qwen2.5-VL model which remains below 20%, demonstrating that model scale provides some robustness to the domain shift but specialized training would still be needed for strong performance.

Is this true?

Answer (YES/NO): NO